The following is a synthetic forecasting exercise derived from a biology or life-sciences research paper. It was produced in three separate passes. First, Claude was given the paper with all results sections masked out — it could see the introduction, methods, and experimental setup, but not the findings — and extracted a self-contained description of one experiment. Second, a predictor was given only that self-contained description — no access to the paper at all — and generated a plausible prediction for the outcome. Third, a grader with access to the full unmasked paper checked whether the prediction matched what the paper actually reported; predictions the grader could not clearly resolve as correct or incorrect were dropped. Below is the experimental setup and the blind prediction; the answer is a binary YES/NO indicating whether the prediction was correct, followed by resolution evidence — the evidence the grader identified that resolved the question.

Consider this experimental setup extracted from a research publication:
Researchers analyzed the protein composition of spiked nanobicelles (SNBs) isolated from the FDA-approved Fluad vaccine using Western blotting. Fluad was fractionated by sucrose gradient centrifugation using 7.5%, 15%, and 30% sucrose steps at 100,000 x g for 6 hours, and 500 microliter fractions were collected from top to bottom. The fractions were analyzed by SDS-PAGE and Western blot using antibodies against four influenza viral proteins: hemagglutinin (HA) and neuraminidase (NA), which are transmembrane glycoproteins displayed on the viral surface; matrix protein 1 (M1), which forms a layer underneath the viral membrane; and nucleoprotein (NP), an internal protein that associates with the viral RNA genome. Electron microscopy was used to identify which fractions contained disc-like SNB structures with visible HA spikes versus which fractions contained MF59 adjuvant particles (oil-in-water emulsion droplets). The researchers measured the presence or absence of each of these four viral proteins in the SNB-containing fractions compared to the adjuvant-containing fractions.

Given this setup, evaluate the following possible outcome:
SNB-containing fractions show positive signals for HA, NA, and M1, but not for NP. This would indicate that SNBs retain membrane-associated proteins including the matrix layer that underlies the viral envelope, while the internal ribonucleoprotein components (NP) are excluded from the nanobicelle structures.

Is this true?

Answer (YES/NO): NO